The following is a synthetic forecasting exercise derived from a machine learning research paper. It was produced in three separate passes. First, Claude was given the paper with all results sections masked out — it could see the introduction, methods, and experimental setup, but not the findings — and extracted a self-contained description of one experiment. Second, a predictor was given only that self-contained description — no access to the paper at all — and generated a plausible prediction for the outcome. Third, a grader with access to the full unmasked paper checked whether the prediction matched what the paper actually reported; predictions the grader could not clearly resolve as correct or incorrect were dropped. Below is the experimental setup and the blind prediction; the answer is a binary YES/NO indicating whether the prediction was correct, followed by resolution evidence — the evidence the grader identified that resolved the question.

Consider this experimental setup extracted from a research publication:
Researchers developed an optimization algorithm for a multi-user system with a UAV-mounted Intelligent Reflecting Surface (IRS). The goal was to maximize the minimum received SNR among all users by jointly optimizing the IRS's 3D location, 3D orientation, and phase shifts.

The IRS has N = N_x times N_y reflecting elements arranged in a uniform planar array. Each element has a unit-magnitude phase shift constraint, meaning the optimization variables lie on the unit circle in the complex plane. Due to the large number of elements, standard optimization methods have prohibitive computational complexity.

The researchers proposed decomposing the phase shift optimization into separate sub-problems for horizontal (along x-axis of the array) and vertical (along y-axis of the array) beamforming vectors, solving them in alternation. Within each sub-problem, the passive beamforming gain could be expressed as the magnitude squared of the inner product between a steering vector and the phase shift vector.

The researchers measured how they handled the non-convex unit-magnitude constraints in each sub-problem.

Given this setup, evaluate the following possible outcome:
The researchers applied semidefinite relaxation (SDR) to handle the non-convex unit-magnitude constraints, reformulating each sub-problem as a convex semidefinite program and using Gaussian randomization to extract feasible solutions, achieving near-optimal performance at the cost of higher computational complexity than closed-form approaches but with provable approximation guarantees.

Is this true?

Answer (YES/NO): NO